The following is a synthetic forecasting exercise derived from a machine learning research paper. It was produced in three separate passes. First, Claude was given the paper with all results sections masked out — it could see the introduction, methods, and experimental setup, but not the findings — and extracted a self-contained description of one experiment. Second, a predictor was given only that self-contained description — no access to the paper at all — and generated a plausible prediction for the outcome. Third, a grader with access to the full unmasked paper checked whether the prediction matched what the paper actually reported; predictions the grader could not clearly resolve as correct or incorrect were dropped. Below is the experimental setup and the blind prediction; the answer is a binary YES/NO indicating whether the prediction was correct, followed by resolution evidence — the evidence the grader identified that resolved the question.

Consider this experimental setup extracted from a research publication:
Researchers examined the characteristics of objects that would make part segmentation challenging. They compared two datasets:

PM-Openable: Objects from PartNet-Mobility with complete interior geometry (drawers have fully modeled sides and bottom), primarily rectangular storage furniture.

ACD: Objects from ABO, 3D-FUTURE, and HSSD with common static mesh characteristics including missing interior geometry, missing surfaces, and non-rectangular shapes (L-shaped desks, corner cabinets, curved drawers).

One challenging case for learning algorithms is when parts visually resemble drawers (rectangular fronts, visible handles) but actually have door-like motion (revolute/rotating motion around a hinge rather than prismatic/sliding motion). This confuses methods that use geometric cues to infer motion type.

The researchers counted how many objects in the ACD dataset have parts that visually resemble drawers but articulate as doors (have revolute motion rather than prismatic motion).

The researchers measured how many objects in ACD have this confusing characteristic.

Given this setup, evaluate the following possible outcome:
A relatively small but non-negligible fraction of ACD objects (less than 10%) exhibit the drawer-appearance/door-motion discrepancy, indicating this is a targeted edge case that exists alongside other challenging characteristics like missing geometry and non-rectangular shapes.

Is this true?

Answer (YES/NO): YES